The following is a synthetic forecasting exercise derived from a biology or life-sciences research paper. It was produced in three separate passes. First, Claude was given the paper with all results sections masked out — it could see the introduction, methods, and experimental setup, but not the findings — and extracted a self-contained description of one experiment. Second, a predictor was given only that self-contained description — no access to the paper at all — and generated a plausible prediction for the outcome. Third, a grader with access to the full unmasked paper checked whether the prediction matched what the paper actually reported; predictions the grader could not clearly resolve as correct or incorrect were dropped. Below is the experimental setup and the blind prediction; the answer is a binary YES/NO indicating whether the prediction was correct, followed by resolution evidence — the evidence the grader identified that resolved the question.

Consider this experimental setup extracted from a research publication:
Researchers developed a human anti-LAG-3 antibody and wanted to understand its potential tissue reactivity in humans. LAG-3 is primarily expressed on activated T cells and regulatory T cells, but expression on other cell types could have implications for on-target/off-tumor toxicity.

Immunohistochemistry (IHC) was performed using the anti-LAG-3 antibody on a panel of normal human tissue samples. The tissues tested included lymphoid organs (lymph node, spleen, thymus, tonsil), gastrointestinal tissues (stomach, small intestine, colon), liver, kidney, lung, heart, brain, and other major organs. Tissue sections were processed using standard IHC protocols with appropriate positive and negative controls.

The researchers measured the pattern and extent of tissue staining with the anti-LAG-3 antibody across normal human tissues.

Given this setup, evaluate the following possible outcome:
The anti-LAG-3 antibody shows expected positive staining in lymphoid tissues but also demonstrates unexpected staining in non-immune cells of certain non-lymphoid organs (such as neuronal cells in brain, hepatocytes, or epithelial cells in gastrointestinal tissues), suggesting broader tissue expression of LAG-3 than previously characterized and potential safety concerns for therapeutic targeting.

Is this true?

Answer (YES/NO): NO